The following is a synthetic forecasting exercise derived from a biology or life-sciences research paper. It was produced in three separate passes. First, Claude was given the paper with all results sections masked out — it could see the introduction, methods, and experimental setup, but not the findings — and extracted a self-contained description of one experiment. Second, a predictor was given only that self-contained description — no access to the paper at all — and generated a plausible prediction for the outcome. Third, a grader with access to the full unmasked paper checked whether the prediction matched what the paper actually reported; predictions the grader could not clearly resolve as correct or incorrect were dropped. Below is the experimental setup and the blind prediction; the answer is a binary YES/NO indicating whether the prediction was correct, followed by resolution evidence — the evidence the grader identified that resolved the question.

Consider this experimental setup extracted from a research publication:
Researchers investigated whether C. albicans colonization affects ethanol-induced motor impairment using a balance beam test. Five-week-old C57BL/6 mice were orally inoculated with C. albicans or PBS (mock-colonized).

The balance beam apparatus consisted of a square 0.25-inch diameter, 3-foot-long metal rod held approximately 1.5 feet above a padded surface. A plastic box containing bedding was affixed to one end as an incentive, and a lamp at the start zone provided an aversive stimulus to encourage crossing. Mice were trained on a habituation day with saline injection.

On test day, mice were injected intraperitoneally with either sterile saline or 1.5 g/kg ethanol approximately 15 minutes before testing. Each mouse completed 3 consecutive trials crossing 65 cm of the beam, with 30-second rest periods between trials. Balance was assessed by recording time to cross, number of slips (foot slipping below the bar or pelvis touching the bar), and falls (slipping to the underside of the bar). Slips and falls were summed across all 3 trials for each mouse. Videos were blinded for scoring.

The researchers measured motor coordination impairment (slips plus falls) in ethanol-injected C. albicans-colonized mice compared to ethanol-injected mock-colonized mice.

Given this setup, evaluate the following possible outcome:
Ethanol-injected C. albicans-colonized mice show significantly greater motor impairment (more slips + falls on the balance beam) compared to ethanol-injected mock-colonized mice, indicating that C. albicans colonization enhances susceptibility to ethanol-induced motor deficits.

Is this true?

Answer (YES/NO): YES